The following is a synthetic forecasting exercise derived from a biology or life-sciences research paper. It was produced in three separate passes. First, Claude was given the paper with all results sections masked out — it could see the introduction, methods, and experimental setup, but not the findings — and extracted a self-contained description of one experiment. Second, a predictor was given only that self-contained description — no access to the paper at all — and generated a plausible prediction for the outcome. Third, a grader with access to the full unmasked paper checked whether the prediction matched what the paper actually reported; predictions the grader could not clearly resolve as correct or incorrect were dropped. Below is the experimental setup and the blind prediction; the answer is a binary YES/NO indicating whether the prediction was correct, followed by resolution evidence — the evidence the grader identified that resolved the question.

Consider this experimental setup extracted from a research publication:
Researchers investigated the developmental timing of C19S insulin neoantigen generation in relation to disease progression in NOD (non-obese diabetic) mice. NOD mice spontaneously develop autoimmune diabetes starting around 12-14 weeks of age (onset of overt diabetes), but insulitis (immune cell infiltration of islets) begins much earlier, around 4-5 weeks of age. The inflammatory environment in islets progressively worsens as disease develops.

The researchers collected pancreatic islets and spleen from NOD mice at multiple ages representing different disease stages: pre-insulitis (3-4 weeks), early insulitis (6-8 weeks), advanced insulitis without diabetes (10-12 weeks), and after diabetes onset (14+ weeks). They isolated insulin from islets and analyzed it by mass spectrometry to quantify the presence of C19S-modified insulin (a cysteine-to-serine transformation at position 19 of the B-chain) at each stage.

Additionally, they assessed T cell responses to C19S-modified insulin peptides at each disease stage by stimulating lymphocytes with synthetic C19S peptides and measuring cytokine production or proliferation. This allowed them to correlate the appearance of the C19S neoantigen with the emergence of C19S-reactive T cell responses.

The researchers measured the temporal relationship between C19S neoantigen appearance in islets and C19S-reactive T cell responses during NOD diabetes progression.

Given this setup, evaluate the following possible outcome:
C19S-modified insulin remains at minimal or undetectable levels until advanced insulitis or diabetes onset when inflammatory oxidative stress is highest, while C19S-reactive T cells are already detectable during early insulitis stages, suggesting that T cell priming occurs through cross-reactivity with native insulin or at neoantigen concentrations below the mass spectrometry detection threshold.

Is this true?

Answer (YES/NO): NO